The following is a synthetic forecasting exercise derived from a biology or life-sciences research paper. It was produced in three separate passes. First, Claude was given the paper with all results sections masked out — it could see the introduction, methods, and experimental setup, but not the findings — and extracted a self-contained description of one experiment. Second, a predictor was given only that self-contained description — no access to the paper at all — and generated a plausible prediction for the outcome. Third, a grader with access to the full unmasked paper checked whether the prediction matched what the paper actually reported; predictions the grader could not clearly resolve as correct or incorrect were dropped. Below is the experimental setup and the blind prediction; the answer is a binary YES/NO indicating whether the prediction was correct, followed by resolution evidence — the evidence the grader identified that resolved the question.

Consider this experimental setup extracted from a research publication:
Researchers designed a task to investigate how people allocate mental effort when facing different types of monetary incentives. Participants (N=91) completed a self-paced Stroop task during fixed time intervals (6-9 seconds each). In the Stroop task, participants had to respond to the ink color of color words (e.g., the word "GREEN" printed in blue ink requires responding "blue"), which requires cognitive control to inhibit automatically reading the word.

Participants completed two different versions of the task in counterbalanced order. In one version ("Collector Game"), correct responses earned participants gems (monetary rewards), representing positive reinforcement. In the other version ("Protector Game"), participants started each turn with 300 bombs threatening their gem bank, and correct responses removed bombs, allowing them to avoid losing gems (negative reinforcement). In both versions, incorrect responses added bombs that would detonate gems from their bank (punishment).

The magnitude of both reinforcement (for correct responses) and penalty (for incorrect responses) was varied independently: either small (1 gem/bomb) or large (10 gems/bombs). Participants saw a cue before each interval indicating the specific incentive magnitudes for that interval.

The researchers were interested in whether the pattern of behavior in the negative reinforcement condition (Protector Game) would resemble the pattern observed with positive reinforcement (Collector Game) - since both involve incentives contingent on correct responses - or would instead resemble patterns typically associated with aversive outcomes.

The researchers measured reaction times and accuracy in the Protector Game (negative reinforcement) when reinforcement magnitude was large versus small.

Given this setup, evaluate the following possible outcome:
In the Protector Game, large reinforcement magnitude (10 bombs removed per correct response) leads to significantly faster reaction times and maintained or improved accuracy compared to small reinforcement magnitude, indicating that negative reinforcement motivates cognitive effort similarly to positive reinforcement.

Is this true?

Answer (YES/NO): NO